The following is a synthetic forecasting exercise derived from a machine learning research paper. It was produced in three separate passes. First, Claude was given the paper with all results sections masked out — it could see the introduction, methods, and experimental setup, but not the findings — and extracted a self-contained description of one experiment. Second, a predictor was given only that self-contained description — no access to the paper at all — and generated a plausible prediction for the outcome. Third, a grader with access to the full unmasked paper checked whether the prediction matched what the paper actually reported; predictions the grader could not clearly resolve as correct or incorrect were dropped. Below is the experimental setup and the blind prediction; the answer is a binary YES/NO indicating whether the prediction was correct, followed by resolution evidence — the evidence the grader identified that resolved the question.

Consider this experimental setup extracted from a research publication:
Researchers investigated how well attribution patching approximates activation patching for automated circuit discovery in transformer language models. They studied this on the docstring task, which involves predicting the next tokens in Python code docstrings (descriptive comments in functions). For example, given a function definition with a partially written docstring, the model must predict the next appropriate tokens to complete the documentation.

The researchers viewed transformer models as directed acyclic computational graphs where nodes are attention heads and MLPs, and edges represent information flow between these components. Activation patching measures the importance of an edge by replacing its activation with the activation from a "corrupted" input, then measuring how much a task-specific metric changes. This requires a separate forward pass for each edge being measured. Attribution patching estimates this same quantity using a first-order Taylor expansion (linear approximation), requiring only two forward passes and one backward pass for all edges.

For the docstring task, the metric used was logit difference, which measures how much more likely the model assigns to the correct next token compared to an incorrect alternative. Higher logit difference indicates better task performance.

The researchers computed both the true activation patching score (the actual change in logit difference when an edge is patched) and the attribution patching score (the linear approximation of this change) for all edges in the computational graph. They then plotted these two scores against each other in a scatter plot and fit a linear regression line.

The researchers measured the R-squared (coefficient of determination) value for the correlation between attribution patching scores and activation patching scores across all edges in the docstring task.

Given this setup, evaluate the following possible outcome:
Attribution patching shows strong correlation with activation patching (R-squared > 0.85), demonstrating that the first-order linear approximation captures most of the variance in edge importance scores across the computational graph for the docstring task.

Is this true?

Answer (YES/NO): NO